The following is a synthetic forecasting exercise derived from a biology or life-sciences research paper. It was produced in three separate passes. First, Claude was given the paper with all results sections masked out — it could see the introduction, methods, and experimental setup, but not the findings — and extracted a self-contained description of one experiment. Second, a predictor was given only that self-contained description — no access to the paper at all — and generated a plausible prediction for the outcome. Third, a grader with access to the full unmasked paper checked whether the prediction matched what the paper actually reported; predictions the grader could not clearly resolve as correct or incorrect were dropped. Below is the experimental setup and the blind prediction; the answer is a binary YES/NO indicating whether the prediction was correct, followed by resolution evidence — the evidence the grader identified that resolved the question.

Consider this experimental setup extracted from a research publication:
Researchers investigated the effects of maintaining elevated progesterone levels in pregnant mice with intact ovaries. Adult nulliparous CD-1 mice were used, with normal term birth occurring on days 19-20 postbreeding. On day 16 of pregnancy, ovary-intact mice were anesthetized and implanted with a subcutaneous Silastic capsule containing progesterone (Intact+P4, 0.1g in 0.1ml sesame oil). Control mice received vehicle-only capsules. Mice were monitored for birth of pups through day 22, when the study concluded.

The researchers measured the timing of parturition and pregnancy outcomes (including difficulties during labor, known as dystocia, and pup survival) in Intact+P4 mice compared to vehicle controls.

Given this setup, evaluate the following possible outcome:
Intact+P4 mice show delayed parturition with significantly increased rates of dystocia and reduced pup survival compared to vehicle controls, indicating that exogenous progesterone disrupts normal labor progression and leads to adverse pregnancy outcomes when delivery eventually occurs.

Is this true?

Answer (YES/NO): NO